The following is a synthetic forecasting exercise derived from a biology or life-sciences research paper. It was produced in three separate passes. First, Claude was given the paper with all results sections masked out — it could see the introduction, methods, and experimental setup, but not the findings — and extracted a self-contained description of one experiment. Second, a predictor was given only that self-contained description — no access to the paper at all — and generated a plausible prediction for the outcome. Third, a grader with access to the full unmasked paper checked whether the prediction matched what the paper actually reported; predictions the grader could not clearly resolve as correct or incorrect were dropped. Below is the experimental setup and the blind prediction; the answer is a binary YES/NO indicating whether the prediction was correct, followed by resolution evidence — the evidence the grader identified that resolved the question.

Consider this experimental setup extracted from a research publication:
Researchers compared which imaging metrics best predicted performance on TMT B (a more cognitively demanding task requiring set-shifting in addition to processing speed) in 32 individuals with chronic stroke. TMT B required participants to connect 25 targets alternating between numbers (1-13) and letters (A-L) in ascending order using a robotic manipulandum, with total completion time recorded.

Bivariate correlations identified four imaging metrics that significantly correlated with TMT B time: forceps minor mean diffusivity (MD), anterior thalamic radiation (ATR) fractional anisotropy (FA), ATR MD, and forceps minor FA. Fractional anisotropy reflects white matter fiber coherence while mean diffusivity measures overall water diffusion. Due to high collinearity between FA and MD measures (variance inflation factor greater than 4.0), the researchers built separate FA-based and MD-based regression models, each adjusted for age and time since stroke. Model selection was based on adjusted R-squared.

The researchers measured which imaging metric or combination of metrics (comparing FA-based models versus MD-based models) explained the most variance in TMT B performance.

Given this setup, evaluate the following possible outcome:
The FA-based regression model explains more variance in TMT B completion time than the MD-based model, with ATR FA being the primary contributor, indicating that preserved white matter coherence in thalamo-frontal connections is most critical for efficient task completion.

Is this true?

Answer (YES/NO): YES